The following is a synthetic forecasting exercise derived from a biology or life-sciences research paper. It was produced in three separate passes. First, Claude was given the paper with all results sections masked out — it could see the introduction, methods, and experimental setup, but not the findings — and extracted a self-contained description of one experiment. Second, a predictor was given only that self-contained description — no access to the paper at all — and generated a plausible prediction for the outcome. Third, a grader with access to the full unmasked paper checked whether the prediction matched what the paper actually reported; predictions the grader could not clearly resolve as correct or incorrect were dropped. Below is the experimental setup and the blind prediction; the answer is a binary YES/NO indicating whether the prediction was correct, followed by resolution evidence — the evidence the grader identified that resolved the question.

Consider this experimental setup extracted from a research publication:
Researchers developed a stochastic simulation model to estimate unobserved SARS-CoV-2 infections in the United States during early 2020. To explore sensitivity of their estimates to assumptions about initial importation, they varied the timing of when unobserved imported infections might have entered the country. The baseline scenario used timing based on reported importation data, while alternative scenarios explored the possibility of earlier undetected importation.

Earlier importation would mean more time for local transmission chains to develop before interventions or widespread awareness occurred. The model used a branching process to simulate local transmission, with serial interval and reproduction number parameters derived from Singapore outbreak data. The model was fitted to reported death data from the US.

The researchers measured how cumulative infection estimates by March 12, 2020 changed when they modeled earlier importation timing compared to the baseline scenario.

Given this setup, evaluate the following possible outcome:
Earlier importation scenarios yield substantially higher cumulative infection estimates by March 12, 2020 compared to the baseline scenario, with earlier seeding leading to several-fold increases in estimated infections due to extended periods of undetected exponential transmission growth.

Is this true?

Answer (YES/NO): YES